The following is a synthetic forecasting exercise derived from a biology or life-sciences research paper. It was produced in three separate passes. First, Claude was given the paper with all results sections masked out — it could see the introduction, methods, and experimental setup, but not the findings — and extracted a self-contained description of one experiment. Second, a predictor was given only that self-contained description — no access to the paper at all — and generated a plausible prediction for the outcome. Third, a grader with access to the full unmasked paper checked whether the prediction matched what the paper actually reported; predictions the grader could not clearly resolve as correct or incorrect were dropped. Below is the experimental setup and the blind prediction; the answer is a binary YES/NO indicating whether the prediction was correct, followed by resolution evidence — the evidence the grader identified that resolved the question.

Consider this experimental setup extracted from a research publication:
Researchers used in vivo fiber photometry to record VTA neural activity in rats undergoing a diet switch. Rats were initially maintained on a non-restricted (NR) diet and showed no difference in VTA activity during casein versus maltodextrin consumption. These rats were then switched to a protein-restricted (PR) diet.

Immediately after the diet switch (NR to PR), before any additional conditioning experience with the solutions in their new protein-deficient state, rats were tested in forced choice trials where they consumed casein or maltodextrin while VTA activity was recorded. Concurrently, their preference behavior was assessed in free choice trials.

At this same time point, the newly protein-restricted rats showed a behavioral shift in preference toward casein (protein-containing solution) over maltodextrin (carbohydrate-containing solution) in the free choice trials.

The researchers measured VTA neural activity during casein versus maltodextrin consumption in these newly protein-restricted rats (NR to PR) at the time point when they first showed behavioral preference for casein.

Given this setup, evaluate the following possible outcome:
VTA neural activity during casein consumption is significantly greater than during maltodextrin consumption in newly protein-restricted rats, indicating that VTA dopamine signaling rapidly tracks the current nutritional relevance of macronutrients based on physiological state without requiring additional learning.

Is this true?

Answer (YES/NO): NO